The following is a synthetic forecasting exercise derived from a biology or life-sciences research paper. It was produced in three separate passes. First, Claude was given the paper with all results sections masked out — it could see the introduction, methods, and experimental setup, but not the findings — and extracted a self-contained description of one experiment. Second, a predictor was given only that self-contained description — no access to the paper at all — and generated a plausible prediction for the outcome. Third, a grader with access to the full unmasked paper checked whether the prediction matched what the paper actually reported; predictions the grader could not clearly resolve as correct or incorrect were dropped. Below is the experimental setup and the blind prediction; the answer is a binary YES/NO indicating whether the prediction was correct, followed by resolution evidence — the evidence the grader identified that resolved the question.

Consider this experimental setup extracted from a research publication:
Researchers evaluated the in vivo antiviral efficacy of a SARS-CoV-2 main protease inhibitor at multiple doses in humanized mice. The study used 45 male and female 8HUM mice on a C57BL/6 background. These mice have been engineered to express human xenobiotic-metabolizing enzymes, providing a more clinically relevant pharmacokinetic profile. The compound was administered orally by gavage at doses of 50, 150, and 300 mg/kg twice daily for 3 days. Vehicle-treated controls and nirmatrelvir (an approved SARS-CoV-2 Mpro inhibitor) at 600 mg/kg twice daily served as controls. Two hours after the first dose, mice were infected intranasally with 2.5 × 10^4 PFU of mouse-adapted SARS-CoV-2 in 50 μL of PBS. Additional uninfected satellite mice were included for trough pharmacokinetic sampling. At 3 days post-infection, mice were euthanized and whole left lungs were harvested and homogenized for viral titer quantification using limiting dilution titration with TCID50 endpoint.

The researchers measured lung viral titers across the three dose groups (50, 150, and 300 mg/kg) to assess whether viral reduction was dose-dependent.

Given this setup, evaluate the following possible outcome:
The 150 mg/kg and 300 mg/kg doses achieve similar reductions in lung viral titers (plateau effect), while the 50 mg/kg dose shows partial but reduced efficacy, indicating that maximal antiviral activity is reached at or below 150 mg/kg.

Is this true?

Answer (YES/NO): NO